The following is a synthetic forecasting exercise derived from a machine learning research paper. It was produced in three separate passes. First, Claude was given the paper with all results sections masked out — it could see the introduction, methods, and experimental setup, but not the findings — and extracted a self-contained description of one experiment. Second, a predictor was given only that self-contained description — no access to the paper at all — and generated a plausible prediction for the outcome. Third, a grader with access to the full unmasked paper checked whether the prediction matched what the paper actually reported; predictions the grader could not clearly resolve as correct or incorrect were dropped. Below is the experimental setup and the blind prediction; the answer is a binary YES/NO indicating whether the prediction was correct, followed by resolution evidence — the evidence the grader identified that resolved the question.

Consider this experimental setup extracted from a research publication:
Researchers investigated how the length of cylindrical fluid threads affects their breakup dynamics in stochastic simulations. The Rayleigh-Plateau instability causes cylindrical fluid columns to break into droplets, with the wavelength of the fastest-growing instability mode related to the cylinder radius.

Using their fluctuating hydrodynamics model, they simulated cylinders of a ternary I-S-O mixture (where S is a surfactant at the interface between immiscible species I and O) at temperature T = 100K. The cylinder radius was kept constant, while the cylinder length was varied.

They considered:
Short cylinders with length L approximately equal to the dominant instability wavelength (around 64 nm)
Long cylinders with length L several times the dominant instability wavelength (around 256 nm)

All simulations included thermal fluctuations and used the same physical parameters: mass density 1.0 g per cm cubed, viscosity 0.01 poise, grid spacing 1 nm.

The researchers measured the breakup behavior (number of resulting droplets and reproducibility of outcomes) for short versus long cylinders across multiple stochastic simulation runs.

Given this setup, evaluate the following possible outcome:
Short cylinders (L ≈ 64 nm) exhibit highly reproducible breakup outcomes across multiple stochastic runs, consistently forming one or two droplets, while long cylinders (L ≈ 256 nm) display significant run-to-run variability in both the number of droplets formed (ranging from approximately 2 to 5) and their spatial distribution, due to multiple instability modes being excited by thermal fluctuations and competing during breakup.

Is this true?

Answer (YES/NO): NO